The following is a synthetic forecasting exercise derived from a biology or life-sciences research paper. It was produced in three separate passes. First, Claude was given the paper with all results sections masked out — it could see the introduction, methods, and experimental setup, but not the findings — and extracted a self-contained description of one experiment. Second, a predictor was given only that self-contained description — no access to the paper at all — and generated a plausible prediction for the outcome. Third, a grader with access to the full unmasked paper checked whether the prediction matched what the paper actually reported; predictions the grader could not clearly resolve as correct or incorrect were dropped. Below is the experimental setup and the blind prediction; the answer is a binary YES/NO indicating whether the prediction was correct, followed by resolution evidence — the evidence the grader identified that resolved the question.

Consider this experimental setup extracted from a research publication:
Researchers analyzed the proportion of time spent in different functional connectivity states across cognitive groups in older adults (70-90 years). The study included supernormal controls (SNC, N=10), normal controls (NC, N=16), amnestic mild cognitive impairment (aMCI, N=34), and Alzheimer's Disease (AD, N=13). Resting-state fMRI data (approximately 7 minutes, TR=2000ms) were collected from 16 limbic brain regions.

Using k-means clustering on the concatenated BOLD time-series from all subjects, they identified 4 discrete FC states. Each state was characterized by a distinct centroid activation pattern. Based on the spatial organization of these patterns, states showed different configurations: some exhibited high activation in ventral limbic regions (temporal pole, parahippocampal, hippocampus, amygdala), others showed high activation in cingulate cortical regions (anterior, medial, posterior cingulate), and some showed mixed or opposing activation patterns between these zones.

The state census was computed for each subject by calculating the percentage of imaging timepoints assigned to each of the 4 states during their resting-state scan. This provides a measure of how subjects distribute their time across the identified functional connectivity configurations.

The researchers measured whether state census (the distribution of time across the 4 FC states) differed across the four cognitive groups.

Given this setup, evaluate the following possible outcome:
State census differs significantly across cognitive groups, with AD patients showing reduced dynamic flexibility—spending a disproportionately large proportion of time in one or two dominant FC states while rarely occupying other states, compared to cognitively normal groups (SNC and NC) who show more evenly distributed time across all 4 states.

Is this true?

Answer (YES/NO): NO